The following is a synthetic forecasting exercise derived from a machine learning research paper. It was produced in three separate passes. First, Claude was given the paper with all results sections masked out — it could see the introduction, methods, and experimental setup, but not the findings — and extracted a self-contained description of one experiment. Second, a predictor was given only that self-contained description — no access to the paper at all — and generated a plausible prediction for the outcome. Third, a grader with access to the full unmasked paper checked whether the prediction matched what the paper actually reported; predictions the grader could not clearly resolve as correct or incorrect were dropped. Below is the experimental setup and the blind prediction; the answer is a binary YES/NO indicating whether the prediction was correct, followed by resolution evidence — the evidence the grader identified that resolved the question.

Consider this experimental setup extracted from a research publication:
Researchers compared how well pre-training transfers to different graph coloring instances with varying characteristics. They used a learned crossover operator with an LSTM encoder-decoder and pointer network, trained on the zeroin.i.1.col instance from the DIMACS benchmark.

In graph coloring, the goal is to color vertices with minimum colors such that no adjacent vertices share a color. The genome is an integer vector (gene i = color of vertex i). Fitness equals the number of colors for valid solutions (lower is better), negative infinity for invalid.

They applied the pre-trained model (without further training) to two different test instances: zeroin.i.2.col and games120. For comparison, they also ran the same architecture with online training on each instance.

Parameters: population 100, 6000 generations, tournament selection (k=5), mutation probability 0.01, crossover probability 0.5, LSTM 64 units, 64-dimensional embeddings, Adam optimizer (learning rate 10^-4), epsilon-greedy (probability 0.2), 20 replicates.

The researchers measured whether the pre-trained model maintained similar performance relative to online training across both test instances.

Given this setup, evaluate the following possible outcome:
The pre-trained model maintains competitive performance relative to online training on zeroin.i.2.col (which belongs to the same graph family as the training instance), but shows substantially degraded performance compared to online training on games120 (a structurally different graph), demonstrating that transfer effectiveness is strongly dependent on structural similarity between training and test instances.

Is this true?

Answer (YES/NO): YES